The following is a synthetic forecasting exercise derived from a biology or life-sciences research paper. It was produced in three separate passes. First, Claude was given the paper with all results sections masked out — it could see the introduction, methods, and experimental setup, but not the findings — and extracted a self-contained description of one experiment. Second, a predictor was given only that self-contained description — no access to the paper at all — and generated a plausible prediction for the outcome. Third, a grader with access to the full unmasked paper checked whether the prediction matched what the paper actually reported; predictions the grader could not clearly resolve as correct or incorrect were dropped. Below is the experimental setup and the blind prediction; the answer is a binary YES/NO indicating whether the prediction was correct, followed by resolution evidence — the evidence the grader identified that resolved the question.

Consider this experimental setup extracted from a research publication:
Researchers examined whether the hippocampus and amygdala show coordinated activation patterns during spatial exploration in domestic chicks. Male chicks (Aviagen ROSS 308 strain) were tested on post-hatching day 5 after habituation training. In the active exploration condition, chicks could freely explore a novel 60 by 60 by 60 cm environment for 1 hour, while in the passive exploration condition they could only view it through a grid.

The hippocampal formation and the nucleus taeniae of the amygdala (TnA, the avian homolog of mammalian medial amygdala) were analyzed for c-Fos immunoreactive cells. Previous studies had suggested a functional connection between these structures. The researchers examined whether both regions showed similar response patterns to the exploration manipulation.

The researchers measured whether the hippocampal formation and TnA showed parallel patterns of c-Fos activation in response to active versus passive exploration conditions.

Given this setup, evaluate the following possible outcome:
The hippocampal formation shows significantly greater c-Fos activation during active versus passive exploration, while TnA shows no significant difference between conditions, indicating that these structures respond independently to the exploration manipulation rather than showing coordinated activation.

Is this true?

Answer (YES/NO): NO